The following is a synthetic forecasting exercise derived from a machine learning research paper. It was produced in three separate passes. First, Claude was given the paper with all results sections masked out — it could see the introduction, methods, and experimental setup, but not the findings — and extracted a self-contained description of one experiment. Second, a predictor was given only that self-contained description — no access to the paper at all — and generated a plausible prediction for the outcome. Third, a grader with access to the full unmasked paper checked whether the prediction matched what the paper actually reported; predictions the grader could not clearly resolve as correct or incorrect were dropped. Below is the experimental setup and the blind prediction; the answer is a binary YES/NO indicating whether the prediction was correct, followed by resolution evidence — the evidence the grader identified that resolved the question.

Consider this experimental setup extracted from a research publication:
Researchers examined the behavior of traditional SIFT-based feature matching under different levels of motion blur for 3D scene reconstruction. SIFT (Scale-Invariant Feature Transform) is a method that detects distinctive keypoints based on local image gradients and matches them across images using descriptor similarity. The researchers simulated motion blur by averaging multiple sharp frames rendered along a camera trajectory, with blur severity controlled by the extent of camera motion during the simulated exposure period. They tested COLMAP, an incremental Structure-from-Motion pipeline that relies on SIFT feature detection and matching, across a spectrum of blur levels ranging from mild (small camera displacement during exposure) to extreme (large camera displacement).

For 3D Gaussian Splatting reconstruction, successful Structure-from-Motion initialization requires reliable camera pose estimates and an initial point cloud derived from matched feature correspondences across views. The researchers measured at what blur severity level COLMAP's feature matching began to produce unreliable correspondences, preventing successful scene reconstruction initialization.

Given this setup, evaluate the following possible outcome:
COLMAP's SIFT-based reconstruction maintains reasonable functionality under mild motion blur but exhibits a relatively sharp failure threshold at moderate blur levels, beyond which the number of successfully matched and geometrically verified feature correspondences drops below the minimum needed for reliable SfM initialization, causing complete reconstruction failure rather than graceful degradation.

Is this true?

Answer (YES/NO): NO